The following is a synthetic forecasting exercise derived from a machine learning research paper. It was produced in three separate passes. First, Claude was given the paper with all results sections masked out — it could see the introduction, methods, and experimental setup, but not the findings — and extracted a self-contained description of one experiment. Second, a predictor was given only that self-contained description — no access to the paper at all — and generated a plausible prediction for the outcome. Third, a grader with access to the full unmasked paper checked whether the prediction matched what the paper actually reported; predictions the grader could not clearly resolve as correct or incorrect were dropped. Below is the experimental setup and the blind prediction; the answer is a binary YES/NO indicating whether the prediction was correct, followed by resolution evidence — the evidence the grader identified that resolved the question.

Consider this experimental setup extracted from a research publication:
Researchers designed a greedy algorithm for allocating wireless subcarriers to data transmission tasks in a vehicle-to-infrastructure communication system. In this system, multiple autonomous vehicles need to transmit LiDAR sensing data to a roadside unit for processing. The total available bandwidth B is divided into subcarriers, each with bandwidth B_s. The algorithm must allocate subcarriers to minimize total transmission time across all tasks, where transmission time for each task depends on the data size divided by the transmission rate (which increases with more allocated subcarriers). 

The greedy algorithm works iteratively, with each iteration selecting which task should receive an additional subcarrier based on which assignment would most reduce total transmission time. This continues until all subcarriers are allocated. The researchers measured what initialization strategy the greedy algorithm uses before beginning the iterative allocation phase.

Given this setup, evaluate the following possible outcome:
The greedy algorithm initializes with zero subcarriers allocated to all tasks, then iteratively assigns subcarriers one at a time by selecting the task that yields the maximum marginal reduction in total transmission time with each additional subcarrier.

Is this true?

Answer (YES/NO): NO